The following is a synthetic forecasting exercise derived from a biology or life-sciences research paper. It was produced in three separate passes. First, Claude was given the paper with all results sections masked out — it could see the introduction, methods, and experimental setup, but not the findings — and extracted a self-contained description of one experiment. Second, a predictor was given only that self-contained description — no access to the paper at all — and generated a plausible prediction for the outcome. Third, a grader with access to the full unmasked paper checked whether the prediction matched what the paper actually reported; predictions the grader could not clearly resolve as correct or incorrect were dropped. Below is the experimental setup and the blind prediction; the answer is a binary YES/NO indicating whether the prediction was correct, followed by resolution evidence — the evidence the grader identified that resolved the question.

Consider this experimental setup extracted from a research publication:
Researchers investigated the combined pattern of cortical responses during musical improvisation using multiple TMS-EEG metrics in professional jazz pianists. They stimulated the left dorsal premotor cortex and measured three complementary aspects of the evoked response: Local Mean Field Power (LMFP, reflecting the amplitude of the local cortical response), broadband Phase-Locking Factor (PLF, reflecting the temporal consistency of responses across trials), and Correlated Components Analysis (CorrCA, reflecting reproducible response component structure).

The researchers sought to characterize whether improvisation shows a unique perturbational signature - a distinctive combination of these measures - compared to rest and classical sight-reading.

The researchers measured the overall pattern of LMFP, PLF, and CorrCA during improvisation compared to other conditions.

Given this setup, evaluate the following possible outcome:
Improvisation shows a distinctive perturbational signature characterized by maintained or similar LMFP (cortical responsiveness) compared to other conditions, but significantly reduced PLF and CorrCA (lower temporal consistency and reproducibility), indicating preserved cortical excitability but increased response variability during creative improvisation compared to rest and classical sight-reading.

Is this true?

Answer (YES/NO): NO